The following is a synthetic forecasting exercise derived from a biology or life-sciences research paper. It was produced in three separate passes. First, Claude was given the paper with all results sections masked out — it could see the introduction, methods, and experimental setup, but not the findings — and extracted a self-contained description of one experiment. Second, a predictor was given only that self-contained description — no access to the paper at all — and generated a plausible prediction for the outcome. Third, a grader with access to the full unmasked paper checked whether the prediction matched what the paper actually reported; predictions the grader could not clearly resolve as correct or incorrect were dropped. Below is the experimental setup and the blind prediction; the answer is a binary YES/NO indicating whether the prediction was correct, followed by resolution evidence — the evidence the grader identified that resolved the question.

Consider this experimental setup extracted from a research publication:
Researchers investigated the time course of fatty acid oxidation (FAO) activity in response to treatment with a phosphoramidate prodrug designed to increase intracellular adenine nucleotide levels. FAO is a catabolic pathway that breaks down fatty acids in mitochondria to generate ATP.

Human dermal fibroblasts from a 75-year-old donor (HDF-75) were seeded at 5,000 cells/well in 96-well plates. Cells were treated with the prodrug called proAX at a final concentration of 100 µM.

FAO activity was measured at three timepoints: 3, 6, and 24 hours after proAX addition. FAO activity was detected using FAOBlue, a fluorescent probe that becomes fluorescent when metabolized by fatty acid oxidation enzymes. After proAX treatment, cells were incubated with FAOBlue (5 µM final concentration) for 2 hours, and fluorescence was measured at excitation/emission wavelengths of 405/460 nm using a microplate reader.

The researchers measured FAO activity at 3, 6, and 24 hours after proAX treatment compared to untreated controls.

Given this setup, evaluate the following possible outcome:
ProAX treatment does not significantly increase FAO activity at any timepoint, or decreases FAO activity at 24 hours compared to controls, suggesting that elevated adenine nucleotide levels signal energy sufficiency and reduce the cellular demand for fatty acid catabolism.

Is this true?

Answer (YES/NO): NO